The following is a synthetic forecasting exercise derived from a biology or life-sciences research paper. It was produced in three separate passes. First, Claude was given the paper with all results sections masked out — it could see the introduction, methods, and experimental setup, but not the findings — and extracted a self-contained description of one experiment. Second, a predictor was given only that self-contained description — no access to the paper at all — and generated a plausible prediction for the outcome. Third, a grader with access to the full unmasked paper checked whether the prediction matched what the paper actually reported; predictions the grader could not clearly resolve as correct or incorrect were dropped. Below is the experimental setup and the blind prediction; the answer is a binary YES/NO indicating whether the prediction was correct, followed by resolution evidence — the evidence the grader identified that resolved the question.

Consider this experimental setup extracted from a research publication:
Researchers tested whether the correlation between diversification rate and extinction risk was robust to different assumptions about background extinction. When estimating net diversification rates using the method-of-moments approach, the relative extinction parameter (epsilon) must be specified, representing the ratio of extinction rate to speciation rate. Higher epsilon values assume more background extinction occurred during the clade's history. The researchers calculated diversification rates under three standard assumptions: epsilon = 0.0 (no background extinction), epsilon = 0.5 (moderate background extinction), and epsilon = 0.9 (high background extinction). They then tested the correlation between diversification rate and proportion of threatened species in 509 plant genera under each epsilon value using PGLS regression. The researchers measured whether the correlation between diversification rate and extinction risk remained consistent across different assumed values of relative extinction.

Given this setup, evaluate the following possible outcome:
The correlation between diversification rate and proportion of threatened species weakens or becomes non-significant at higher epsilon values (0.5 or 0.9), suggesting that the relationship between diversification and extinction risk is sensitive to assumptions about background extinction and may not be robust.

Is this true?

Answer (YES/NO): NO